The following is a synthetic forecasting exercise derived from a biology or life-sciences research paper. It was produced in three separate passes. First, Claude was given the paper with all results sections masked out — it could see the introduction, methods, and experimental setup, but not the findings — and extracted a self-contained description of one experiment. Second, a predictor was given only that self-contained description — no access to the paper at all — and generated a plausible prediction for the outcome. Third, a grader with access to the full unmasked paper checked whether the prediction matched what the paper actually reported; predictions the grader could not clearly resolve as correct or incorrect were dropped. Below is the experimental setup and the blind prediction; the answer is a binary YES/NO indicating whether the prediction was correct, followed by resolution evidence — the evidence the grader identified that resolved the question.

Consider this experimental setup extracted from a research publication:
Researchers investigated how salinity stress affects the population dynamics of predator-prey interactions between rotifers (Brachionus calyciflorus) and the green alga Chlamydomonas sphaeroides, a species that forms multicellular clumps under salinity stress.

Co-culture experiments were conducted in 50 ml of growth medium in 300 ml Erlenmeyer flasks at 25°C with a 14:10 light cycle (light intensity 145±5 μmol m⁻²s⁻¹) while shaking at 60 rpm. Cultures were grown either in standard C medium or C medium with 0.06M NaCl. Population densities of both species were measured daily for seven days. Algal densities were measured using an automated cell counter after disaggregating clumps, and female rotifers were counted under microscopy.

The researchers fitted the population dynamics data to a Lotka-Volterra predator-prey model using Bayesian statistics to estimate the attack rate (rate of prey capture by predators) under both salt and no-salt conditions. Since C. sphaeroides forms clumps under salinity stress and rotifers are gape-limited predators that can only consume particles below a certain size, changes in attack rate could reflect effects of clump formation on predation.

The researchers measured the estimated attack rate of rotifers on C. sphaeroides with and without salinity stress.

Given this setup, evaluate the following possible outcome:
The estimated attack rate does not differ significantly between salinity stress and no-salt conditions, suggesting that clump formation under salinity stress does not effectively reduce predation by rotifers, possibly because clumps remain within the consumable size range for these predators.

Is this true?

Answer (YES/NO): NO